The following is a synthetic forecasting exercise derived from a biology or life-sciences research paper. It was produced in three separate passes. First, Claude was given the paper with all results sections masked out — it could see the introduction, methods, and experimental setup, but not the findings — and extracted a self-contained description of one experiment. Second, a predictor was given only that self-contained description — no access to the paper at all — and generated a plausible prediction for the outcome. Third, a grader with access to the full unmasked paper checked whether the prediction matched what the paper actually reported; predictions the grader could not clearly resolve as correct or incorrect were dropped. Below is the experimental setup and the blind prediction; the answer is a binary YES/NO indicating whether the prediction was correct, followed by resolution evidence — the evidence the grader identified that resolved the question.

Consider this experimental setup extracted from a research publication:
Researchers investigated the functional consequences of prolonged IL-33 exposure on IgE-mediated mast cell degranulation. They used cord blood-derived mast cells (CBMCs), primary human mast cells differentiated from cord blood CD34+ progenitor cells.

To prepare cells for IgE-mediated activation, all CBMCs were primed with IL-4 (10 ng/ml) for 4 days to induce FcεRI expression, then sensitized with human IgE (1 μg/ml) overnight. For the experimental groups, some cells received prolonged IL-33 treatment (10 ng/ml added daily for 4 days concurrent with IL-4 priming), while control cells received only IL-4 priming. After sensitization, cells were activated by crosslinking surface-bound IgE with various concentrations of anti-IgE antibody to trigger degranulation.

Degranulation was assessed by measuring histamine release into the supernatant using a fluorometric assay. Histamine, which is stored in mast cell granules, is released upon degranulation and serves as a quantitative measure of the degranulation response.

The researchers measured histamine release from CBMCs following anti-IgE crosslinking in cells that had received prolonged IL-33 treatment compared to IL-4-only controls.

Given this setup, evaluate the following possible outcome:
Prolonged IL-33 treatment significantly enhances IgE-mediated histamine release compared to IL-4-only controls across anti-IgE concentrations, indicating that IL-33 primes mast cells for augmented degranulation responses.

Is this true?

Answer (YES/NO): NO